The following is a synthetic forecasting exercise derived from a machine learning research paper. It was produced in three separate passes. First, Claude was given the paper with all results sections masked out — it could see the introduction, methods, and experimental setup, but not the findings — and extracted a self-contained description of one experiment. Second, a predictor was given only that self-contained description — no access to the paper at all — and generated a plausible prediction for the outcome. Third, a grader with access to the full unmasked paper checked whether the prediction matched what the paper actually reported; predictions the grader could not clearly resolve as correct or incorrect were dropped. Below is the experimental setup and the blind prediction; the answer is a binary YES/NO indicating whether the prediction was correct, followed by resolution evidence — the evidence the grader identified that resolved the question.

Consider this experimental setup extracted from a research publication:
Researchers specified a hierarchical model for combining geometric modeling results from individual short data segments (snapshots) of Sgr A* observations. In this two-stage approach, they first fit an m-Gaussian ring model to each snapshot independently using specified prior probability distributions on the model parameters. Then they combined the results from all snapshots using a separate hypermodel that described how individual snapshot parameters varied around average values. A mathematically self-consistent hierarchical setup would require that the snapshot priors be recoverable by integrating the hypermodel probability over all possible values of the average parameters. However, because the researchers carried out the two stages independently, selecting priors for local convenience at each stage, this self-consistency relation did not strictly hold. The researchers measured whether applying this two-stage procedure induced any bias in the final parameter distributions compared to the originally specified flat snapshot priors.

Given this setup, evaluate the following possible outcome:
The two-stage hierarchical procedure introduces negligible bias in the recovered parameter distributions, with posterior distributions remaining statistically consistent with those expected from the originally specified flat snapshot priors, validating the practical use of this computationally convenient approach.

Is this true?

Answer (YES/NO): NO